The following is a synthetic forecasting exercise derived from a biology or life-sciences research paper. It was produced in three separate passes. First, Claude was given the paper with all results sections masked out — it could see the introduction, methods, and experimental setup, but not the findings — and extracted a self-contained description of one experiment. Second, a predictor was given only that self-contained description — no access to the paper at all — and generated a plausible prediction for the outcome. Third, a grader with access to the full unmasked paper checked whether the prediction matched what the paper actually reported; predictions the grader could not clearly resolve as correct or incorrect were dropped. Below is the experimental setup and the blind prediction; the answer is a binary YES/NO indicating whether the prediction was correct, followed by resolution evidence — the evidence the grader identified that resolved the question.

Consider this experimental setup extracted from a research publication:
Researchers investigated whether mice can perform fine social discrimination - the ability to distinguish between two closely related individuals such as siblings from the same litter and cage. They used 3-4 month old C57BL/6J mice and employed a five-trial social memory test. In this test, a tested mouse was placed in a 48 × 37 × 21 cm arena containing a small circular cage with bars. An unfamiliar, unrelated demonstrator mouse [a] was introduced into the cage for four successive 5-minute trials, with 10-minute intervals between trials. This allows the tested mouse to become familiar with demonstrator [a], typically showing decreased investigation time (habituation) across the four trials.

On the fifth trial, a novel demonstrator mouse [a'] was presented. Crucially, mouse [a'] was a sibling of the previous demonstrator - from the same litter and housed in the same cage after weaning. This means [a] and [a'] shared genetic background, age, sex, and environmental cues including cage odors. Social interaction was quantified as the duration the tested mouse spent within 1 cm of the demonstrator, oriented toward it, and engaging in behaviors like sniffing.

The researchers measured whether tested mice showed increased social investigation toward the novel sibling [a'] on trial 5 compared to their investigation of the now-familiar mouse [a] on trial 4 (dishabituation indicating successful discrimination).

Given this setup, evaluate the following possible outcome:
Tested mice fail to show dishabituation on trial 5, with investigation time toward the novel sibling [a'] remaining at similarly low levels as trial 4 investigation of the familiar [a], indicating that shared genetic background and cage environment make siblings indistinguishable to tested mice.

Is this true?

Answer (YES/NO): NO